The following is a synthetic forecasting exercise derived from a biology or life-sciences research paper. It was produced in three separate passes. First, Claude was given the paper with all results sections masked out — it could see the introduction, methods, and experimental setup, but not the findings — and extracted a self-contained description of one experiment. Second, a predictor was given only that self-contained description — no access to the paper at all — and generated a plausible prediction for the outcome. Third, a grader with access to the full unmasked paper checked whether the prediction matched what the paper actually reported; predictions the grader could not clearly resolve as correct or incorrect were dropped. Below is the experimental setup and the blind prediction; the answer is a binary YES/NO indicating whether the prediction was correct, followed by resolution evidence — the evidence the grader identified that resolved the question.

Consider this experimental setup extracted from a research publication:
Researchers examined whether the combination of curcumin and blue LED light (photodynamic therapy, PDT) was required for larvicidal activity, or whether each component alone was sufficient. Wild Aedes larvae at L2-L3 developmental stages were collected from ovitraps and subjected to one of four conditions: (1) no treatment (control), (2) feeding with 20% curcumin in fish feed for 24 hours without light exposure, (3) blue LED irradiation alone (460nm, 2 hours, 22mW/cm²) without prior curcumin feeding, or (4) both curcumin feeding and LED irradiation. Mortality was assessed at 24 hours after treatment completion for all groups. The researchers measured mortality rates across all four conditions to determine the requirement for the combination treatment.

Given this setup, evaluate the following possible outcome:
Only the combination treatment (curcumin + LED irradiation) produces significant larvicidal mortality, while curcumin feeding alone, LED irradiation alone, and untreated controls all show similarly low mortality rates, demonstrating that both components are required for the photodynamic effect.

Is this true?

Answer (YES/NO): NO